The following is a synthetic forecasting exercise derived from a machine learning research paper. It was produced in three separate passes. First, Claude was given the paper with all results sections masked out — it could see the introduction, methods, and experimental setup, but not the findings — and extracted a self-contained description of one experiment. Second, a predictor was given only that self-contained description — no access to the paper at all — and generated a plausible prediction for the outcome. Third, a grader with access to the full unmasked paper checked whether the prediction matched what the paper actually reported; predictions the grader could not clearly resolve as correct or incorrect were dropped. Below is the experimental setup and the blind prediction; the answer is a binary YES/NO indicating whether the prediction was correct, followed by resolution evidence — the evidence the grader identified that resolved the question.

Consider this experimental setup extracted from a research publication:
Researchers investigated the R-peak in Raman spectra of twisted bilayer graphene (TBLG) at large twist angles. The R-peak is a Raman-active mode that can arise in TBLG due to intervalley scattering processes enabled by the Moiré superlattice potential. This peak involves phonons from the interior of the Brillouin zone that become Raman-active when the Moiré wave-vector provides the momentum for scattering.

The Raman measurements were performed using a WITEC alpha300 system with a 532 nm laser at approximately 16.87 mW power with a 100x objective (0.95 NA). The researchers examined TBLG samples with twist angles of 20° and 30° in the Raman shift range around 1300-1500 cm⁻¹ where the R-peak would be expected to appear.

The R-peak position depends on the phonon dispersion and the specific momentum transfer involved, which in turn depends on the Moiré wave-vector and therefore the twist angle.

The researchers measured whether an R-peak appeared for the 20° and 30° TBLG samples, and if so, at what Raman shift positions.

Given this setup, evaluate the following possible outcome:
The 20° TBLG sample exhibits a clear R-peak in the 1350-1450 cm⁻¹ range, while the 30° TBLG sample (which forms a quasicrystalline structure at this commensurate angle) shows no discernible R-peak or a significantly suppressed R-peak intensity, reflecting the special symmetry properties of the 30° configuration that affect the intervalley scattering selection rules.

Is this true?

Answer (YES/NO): NO